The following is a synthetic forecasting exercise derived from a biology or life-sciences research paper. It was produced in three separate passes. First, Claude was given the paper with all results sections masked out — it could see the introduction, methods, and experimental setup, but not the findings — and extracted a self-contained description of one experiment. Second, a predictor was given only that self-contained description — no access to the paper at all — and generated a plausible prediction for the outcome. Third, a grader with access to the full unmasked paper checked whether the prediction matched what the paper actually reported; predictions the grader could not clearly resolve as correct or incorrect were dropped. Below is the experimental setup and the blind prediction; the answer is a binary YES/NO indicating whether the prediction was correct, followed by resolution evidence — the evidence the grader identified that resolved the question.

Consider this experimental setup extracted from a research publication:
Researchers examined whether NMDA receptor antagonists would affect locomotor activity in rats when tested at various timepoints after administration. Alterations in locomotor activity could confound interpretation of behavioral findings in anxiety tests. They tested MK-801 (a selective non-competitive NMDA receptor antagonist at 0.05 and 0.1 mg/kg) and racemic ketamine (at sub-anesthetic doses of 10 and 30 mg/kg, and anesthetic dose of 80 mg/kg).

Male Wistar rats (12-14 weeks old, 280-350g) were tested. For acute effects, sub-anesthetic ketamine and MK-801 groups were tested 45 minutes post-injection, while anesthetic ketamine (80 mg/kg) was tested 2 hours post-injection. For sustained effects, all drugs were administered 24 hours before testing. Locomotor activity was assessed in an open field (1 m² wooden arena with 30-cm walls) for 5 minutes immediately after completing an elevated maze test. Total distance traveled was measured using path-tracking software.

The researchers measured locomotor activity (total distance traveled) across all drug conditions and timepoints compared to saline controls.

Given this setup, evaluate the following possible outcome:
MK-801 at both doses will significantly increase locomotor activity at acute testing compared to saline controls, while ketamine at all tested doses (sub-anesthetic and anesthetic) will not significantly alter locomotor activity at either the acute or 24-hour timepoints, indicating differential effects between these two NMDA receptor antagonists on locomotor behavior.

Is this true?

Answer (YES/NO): NO